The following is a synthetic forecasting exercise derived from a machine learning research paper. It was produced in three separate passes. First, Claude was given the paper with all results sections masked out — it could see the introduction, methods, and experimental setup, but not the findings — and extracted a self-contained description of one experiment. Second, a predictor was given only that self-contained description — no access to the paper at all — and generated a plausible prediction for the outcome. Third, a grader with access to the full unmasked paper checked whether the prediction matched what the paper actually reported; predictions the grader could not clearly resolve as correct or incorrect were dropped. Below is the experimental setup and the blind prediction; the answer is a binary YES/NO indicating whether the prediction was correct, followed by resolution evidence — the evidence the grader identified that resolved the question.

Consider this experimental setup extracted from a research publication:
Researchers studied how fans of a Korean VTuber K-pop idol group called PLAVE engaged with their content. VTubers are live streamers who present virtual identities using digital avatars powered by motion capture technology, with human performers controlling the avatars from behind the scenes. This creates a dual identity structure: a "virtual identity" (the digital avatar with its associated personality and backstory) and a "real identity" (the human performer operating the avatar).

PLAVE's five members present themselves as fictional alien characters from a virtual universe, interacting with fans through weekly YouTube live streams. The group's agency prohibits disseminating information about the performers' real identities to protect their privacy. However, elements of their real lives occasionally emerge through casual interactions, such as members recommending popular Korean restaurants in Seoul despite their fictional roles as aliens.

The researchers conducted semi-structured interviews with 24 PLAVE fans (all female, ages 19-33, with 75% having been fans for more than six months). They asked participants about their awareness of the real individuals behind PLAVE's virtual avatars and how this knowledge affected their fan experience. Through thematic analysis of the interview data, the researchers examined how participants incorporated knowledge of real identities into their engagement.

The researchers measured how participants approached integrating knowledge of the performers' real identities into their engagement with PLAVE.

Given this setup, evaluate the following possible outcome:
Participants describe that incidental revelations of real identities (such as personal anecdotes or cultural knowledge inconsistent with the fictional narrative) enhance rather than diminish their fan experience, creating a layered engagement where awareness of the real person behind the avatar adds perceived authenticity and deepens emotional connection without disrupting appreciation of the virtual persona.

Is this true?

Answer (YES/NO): NO